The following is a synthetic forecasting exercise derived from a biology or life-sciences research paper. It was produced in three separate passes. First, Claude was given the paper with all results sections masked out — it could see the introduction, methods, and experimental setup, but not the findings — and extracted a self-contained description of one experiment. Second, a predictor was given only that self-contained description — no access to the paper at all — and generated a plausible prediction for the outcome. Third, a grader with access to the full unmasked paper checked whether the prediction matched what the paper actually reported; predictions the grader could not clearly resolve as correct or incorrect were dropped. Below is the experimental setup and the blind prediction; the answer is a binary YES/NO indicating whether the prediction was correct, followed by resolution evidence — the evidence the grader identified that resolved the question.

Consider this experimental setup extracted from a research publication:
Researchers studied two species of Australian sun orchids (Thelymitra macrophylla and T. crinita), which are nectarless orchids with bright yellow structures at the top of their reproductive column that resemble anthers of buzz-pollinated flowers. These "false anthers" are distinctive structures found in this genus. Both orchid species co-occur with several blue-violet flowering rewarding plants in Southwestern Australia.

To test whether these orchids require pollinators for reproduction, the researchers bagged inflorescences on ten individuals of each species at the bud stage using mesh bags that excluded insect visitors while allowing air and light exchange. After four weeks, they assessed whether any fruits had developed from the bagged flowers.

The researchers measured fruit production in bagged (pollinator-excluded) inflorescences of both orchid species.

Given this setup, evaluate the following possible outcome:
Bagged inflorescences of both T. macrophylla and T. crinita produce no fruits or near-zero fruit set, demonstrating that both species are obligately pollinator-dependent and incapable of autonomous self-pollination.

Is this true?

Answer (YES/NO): YES